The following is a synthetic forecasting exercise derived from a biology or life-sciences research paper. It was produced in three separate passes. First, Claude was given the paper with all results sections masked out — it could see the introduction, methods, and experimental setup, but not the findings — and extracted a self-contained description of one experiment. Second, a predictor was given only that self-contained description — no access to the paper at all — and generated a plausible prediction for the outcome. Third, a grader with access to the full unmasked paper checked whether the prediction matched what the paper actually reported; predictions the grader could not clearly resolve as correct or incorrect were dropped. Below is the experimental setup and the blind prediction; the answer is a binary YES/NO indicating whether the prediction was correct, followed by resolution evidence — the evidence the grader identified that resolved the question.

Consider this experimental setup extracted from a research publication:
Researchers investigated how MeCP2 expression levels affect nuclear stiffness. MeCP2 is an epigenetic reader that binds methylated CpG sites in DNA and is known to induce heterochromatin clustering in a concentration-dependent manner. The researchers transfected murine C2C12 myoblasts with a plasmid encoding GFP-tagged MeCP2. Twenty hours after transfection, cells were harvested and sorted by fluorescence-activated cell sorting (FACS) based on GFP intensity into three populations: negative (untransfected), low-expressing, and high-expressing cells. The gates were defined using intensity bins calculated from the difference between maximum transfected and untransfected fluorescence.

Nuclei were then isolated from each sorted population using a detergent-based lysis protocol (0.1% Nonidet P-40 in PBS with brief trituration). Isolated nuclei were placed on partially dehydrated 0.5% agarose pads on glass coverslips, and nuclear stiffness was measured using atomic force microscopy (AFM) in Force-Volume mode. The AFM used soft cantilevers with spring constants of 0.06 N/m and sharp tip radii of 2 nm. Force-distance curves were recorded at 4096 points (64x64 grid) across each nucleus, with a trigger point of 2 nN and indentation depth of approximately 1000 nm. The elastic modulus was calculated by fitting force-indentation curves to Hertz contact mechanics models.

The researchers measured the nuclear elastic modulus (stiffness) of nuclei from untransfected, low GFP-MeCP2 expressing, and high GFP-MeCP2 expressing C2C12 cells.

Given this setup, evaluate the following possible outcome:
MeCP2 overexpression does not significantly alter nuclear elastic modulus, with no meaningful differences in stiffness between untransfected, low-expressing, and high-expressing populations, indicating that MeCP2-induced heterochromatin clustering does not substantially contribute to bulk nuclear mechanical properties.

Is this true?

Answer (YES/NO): NO